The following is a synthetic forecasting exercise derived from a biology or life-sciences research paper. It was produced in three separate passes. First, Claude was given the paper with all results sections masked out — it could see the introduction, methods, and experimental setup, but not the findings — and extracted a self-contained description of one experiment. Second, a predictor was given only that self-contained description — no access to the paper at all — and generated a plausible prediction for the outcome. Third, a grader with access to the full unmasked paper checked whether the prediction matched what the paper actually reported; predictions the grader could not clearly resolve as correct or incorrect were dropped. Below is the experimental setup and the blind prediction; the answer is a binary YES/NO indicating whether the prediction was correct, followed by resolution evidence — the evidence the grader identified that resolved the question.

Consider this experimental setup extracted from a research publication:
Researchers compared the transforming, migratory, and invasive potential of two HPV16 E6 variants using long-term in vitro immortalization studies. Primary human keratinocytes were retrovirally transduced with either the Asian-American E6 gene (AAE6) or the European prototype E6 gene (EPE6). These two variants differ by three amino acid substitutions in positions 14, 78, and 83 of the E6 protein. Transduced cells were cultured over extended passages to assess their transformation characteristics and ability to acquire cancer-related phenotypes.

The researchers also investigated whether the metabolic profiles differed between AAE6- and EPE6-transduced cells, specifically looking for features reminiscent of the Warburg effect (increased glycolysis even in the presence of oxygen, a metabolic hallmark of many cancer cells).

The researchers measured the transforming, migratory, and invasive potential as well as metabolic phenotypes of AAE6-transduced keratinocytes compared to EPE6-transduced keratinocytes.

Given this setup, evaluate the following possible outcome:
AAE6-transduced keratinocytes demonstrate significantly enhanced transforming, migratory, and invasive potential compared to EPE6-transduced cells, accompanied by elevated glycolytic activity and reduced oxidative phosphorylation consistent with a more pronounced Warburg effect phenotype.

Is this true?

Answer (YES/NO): YES